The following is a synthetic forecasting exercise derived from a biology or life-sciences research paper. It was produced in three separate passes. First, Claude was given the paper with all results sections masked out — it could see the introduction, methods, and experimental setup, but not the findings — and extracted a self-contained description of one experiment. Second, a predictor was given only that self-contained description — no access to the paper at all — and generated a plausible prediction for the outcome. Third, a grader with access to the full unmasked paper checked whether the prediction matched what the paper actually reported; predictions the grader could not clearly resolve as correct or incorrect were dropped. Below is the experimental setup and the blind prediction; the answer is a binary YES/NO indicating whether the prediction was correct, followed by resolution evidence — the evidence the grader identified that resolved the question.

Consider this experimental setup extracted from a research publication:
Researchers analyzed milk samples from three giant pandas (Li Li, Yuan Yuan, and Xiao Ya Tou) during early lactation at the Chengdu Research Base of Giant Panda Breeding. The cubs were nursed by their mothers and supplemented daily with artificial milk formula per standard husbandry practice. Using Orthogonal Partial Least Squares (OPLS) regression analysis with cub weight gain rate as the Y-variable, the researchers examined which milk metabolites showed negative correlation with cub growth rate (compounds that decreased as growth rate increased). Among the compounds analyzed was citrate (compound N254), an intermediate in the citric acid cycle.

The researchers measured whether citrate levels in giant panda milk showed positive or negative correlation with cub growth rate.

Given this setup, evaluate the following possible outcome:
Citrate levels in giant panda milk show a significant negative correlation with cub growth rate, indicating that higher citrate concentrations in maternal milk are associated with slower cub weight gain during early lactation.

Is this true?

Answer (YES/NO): YES